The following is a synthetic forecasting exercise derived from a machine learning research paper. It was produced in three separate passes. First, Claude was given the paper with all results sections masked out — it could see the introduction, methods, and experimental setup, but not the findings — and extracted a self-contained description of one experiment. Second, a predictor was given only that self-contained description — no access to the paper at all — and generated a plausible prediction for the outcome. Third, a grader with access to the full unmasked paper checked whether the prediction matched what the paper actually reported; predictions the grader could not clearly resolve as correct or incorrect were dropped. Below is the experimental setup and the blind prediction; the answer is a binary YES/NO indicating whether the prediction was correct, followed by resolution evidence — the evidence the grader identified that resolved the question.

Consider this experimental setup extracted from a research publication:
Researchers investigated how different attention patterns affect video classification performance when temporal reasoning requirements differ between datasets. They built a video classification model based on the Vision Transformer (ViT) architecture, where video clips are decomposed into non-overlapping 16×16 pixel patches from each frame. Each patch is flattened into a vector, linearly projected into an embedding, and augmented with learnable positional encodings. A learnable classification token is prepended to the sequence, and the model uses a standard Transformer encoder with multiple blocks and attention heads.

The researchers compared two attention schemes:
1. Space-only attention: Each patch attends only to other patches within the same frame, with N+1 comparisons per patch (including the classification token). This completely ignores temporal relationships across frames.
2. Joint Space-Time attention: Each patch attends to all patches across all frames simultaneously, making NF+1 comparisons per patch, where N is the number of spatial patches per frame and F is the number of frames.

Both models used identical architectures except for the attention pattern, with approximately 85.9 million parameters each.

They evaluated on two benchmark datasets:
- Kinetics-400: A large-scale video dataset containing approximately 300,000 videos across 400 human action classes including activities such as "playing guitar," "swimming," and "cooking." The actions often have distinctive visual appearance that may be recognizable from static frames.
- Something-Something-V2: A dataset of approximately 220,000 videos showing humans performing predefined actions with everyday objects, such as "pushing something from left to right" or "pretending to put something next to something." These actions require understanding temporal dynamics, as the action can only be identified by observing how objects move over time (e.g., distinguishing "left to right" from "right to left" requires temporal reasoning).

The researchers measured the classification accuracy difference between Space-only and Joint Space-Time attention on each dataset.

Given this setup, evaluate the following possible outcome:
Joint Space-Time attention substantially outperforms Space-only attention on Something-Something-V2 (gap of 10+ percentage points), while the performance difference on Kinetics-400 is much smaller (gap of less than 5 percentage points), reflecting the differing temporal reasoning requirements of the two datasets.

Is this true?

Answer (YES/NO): YES